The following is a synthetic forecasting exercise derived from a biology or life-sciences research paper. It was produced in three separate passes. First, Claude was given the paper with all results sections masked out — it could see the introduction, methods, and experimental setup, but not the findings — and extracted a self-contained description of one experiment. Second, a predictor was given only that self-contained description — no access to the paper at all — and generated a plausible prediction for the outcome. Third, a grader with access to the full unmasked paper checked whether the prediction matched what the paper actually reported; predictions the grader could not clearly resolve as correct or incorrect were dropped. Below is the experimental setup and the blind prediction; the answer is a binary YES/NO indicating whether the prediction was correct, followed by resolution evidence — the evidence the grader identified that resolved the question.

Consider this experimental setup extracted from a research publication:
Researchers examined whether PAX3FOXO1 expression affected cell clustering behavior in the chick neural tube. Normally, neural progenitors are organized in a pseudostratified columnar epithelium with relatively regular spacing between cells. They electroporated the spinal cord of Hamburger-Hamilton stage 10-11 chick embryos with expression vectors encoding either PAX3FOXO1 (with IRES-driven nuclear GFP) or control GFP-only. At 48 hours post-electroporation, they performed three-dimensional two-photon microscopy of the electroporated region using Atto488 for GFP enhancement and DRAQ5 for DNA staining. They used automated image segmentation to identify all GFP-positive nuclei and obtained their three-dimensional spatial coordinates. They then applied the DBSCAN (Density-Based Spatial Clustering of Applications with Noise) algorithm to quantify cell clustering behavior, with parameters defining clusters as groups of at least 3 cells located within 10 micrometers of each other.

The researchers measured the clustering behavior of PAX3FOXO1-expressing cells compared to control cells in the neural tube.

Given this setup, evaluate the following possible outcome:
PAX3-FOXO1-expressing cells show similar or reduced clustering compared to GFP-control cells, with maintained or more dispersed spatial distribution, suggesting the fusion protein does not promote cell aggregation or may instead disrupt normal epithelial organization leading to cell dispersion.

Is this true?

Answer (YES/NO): NO